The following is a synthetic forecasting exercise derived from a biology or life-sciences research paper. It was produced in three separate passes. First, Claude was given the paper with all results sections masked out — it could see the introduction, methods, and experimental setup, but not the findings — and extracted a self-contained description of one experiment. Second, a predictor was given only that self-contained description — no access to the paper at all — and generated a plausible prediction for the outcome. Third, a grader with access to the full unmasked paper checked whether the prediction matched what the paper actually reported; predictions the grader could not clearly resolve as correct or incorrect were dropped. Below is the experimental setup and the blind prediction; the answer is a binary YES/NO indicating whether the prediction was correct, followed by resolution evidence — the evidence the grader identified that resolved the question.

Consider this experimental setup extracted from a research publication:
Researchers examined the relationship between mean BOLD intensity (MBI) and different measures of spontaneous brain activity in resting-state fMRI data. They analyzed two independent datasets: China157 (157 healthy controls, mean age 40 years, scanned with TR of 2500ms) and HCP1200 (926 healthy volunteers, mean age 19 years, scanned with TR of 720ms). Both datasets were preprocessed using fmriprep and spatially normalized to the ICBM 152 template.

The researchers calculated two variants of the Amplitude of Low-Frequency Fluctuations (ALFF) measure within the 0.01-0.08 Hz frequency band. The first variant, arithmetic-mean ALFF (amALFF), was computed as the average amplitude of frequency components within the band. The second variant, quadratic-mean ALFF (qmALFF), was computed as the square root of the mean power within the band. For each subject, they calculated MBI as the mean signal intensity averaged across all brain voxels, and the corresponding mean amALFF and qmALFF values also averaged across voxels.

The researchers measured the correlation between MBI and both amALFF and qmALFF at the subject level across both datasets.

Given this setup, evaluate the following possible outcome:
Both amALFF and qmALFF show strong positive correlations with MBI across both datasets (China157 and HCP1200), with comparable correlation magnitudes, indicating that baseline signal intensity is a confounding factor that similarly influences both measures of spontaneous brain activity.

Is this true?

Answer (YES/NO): NO